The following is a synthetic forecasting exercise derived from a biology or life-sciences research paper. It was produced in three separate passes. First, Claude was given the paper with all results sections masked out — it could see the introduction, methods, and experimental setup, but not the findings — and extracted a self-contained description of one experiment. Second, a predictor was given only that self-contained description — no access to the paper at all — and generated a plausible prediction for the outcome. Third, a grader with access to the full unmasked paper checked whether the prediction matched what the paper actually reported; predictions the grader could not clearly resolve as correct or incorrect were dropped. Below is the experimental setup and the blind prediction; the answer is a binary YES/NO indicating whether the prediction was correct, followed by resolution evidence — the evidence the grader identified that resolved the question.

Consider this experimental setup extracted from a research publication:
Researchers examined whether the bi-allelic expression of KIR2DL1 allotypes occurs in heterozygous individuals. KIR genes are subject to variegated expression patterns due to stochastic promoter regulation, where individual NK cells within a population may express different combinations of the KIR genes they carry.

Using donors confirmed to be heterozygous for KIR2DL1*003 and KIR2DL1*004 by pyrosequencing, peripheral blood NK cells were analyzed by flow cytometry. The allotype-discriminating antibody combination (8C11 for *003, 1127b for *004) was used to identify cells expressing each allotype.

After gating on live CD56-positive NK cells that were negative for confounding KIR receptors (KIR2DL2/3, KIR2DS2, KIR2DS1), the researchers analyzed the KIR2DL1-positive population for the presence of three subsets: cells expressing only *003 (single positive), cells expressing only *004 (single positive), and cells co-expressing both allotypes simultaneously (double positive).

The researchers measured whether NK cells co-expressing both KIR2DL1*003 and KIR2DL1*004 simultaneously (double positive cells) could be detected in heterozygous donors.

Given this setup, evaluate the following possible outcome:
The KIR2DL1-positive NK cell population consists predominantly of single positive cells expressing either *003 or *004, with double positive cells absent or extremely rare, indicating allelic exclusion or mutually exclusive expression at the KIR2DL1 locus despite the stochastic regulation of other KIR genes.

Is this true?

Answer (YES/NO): NO